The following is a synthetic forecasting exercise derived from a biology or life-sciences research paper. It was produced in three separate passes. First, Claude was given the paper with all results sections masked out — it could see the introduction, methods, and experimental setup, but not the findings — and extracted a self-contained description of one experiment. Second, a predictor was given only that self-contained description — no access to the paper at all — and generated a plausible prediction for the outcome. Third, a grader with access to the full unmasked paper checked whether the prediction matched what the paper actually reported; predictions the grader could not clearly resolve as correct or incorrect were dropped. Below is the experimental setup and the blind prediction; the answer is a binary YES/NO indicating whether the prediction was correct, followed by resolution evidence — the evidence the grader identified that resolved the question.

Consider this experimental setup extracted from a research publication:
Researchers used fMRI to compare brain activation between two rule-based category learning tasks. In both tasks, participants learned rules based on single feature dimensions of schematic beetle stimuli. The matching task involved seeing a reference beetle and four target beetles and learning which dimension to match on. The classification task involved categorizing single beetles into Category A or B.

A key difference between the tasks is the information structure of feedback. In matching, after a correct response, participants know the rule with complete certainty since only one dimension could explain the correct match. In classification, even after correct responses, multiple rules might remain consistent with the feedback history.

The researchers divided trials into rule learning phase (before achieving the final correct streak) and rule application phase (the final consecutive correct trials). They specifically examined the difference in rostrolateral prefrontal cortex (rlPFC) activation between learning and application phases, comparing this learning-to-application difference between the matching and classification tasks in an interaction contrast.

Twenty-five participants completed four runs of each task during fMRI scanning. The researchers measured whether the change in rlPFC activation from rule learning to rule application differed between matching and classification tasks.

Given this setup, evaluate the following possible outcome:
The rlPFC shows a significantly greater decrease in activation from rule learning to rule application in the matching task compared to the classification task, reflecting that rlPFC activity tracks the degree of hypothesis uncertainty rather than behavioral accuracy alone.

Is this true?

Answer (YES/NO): YES